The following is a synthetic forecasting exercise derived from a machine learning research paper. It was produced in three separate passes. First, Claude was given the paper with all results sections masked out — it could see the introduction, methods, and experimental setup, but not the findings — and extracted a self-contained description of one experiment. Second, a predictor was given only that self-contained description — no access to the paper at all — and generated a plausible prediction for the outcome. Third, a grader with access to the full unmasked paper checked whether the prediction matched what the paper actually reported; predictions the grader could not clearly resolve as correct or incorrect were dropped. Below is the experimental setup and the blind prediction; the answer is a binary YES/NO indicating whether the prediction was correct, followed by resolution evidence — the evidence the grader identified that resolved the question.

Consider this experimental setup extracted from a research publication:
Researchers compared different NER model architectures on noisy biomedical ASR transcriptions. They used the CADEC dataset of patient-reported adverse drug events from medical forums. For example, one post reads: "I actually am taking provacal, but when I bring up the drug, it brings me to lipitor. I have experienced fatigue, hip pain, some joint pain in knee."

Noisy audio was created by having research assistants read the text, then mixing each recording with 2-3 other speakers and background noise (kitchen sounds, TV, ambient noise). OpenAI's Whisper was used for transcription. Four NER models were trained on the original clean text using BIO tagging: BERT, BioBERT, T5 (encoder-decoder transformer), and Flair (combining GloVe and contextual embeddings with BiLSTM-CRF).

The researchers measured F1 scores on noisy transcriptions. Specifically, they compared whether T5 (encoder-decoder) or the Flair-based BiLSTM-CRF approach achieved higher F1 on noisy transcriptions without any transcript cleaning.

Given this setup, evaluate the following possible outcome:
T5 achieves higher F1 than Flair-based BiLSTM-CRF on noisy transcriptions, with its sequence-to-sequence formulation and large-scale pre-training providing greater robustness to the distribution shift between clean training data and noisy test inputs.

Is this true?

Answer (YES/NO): YES